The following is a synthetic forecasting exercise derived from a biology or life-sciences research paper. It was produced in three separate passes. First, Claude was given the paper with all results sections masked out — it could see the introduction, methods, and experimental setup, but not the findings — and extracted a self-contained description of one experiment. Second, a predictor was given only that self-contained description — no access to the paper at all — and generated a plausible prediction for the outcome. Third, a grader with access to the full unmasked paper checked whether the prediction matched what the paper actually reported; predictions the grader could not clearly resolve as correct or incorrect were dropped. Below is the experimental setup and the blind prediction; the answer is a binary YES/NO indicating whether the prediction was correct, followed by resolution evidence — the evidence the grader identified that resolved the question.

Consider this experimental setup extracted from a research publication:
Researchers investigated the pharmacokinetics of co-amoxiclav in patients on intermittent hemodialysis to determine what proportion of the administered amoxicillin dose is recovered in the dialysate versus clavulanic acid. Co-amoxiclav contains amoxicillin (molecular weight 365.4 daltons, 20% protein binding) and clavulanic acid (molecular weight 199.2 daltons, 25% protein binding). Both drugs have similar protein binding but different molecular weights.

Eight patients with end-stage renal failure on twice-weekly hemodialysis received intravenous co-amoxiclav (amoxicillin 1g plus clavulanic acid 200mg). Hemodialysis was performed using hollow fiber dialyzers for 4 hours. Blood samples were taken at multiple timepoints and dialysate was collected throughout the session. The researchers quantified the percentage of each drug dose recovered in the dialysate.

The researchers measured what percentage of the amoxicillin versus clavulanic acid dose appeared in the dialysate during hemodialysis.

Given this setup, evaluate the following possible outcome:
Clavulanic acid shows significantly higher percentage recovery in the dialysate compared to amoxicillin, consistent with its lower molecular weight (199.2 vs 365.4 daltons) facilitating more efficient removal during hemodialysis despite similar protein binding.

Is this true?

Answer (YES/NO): NO